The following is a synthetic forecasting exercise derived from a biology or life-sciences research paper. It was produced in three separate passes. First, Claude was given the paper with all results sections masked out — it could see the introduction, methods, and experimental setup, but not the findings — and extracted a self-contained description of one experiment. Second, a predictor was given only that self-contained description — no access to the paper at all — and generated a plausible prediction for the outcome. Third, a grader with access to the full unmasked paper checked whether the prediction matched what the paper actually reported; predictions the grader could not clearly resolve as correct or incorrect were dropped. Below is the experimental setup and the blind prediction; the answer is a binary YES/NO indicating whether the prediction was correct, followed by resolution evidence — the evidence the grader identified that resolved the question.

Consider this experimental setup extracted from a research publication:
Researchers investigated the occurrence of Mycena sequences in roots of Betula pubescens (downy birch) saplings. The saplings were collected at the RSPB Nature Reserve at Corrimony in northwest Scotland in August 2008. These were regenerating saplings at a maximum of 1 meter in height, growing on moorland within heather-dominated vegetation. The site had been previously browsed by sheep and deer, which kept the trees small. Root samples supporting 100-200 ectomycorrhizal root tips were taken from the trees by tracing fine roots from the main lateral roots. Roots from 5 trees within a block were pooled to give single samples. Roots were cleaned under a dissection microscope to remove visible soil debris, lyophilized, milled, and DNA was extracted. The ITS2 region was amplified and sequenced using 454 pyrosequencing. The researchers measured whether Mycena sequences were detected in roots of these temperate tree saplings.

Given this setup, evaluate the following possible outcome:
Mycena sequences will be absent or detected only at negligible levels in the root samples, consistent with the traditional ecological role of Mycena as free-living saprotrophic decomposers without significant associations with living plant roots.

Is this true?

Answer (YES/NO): NO